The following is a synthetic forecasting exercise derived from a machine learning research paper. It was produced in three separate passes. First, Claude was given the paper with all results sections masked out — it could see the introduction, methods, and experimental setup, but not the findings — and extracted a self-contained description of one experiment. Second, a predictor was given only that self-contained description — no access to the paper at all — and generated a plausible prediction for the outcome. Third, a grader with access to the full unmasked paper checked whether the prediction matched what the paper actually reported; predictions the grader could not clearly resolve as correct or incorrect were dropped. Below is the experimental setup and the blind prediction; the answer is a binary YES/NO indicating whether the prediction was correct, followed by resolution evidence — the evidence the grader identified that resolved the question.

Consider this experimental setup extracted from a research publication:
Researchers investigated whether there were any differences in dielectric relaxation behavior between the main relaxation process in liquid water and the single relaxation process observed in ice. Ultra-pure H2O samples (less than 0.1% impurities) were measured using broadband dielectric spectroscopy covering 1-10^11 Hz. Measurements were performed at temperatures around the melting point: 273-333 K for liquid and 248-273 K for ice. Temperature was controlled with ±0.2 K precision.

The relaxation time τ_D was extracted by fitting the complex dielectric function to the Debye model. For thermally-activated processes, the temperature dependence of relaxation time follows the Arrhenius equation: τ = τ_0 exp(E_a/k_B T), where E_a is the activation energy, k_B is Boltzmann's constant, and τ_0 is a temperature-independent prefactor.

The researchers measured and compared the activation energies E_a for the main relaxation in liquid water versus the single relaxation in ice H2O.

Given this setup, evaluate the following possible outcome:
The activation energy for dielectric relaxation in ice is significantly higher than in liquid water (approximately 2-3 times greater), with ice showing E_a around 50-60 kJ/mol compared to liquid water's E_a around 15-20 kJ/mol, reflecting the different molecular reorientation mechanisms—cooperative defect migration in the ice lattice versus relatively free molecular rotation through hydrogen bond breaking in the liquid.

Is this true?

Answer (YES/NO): NO